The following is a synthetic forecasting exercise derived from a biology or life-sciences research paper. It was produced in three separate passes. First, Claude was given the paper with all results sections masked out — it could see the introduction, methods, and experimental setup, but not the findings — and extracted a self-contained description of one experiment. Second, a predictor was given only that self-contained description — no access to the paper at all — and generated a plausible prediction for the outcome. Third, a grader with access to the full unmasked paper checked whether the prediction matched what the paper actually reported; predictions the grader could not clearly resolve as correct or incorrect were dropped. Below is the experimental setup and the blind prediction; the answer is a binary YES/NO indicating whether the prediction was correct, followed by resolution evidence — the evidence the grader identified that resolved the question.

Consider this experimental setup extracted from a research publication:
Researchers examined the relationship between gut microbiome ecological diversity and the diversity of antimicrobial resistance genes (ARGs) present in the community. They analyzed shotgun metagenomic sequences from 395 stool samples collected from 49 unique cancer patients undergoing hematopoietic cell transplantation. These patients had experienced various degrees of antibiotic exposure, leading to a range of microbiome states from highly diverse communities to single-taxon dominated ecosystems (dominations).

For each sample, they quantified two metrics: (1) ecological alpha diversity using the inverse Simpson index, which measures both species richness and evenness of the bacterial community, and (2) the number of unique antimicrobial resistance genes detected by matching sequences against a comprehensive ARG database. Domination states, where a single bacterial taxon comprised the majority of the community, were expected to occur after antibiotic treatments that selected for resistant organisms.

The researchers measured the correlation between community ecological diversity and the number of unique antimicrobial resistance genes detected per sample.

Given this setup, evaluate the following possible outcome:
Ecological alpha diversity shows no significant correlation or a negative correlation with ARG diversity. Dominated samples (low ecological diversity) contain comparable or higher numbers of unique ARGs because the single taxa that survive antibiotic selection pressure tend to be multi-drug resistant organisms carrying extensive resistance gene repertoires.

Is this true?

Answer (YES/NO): NO